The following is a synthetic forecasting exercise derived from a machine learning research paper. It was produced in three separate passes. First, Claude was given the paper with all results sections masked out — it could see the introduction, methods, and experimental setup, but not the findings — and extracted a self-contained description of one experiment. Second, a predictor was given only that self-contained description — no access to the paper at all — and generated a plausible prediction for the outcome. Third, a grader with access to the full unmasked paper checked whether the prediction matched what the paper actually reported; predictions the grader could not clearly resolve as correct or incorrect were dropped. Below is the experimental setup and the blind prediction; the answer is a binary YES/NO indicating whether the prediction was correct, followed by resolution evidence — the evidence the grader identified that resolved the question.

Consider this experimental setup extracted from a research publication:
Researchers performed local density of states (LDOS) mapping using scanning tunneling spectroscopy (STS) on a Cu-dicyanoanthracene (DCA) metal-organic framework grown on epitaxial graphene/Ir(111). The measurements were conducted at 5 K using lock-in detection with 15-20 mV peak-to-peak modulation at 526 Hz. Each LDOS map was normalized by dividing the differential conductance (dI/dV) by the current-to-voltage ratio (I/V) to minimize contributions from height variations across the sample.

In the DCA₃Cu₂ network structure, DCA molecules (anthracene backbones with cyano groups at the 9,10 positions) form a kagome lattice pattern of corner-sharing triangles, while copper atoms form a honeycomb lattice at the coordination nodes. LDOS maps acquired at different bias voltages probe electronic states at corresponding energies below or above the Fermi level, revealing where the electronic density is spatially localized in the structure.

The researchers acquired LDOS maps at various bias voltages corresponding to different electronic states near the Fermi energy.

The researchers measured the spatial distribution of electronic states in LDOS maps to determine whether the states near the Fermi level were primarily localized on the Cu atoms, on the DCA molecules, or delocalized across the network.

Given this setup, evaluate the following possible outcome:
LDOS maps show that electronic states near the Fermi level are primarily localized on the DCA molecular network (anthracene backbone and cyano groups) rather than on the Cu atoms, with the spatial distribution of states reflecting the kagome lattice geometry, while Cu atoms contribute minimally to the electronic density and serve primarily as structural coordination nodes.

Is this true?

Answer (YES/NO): YES